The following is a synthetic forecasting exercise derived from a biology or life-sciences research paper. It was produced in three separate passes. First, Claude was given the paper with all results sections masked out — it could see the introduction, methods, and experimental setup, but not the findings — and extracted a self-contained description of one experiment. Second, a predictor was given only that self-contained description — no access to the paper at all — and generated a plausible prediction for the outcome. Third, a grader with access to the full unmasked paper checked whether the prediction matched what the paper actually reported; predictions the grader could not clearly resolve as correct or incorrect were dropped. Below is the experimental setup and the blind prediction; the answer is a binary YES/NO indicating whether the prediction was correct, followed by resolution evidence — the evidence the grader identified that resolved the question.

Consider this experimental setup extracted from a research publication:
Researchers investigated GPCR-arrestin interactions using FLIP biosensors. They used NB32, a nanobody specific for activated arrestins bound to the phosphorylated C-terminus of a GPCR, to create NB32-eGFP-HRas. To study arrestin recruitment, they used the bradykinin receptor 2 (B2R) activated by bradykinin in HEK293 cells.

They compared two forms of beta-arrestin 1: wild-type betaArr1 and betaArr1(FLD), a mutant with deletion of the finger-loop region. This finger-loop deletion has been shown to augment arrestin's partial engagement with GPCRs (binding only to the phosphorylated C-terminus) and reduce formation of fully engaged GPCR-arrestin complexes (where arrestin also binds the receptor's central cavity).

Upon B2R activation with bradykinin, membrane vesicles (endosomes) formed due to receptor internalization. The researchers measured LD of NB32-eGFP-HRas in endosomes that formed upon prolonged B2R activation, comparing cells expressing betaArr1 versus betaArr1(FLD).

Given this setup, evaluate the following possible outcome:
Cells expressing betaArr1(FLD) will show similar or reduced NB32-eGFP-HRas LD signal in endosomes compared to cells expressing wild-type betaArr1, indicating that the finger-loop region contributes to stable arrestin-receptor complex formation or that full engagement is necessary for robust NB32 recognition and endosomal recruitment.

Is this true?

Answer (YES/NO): NO